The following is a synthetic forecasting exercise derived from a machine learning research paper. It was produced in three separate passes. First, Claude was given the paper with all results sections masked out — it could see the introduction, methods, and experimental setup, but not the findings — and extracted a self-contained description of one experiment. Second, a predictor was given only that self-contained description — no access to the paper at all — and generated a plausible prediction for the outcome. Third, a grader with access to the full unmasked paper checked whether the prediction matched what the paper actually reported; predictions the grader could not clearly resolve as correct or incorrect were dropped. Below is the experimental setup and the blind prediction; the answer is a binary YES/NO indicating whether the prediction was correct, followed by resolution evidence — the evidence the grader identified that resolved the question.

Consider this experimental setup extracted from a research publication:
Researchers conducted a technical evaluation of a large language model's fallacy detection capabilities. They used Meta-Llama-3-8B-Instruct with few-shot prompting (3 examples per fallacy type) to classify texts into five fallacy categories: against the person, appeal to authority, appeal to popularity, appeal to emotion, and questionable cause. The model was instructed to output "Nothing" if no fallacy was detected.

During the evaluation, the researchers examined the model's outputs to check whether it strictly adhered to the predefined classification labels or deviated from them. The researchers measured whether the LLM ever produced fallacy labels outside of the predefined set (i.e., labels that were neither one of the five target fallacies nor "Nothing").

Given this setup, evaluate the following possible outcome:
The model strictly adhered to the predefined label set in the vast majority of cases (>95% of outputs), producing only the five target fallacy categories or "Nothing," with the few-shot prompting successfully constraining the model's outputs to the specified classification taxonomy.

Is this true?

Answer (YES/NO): YES